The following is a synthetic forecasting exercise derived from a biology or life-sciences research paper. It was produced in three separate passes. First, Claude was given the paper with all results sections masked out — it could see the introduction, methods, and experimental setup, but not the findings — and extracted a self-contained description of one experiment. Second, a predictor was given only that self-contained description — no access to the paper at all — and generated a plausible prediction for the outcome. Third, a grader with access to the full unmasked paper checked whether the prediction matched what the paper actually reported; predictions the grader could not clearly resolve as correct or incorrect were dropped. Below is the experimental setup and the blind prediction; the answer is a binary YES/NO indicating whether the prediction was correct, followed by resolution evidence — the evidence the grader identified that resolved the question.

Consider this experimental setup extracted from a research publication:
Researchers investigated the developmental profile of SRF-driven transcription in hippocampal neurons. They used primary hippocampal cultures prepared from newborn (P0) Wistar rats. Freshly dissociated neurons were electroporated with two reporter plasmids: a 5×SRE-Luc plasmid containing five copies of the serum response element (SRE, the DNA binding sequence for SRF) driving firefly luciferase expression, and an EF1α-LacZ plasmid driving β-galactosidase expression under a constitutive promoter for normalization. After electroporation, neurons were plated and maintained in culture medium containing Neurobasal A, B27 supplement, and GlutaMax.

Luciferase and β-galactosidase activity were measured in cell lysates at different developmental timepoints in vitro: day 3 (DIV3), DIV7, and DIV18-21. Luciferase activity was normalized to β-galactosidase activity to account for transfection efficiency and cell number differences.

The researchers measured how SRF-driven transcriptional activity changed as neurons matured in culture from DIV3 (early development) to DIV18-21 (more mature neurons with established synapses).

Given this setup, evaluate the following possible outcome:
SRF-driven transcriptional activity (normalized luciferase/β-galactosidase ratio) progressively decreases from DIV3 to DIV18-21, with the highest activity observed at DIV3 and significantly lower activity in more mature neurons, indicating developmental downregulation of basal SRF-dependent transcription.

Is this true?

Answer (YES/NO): NO